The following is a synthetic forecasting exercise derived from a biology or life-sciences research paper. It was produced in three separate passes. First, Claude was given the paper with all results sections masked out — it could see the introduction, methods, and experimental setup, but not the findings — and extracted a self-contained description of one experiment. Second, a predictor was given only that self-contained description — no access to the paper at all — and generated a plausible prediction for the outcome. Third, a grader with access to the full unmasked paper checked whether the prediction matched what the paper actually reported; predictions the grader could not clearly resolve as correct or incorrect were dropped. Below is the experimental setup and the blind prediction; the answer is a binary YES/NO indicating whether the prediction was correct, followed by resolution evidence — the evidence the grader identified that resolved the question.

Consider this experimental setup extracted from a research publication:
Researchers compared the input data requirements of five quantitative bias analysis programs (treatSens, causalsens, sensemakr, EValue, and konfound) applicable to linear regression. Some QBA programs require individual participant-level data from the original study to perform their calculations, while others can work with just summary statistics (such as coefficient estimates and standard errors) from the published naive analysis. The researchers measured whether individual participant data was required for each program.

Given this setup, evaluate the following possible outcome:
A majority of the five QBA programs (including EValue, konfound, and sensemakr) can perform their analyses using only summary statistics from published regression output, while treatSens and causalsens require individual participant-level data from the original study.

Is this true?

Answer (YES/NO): YES